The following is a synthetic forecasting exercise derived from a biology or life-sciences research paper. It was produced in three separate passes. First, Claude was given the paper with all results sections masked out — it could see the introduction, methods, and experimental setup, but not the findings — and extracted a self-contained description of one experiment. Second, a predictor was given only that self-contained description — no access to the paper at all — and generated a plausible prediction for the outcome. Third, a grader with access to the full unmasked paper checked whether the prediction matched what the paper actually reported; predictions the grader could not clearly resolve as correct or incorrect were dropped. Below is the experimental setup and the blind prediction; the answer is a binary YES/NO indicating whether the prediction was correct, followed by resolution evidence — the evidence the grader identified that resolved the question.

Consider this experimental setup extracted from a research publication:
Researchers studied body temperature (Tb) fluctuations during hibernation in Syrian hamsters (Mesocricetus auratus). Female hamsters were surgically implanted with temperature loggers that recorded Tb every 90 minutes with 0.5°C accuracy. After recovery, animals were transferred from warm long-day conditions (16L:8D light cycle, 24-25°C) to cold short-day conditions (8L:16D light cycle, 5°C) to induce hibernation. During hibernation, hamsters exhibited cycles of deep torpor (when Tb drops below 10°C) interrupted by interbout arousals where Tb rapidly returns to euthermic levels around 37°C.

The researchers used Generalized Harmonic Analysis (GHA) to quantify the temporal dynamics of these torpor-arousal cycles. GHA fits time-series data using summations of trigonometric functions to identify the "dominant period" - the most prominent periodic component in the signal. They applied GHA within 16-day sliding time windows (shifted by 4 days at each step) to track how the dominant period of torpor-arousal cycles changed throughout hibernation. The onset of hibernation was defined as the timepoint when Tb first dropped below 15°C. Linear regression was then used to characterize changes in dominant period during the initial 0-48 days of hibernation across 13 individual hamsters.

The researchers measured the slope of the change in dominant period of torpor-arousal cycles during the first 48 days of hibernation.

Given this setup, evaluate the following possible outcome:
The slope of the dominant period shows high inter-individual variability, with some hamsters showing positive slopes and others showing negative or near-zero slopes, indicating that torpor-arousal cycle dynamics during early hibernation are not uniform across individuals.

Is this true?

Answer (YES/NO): NO